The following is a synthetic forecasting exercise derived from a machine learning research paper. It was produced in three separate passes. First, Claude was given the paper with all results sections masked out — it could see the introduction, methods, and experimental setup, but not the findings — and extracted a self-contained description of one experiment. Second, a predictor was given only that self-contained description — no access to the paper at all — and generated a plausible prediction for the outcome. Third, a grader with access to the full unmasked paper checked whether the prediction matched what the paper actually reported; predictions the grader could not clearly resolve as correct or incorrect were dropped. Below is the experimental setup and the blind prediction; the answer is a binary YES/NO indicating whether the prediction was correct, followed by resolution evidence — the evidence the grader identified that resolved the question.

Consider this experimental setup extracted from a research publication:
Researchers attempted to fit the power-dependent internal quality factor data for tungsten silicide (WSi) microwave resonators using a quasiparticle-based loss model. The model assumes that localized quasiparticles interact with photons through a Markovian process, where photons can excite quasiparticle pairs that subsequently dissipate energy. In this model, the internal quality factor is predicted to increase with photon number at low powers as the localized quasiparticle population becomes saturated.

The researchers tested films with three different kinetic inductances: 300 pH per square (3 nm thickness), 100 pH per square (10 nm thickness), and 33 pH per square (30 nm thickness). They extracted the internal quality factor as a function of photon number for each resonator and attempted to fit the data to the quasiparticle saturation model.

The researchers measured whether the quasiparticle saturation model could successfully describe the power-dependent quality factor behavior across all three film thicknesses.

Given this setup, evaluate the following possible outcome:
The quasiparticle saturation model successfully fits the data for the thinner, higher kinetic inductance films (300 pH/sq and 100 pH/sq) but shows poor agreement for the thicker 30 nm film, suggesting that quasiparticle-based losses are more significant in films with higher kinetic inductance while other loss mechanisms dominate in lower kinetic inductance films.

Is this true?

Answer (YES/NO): YES